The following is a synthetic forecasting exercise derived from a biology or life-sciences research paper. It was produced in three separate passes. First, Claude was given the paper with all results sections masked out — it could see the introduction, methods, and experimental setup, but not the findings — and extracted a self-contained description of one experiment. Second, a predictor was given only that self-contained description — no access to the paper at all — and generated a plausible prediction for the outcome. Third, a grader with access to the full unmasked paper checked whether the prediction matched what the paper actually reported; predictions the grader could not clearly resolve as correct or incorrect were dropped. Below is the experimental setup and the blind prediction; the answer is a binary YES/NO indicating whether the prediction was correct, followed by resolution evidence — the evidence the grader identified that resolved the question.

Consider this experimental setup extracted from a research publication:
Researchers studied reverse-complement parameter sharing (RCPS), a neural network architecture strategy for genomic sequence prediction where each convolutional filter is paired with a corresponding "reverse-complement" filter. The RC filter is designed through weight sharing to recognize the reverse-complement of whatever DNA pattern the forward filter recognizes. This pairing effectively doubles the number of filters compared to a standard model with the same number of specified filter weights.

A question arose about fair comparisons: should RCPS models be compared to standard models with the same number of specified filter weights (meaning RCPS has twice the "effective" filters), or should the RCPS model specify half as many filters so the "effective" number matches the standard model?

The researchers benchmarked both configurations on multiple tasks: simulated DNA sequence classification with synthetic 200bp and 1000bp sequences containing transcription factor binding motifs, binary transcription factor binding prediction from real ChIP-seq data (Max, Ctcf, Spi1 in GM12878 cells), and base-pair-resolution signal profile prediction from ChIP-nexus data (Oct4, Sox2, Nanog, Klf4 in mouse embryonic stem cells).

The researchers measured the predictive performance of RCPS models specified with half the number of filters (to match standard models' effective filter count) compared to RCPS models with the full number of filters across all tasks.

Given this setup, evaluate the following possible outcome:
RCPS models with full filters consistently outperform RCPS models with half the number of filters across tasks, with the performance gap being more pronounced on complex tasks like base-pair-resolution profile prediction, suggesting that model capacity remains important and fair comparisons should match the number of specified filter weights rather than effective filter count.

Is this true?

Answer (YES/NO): NO